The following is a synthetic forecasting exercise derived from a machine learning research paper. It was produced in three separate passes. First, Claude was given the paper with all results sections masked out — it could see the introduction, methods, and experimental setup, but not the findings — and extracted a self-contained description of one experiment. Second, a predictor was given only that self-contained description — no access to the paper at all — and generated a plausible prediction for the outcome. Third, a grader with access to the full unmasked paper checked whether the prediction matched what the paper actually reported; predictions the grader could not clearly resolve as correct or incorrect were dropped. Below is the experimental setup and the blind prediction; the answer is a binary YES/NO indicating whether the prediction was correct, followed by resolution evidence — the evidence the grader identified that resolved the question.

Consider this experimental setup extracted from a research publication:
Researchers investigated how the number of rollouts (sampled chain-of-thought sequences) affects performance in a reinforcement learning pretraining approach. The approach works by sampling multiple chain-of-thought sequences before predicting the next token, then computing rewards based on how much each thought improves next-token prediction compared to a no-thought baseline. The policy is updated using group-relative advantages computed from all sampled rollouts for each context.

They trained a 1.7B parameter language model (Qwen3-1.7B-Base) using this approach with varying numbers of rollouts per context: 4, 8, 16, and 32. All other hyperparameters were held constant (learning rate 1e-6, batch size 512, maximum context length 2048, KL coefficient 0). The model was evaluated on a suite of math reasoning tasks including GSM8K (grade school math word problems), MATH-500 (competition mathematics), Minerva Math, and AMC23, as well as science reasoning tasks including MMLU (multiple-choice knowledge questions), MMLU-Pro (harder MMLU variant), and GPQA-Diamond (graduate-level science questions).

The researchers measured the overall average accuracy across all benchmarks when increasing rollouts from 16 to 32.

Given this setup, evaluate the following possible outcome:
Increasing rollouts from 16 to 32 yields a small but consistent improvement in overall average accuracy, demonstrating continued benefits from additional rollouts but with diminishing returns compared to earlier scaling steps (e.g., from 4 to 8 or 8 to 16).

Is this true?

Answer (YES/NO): NO